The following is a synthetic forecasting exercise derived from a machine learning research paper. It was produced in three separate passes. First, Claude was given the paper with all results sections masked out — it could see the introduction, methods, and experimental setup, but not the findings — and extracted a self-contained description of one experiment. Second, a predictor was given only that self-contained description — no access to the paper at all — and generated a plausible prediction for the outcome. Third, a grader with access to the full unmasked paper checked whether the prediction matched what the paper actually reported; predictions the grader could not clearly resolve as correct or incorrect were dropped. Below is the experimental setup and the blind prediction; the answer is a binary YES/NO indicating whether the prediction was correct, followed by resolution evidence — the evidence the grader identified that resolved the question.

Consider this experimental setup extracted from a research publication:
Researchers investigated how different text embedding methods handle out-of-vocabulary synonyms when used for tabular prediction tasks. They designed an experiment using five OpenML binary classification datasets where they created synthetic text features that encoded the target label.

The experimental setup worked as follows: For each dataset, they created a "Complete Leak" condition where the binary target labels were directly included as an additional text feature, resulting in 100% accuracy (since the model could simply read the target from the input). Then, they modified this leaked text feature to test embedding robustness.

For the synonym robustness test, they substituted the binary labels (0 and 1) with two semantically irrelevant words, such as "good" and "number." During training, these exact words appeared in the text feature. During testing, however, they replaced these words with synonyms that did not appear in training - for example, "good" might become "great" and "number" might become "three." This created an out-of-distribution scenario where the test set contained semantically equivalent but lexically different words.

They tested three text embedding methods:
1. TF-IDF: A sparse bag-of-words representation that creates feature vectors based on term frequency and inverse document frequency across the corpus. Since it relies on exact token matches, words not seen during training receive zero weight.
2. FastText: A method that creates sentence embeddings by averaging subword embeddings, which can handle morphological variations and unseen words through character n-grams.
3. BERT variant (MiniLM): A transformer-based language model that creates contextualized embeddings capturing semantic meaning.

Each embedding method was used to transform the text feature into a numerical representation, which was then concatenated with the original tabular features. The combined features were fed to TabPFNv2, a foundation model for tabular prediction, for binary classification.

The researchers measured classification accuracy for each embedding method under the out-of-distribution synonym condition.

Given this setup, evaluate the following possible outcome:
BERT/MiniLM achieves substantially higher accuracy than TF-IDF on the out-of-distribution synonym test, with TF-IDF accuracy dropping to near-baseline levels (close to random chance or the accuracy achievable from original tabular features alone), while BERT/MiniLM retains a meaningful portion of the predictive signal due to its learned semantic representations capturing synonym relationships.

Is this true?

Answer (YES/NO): YES